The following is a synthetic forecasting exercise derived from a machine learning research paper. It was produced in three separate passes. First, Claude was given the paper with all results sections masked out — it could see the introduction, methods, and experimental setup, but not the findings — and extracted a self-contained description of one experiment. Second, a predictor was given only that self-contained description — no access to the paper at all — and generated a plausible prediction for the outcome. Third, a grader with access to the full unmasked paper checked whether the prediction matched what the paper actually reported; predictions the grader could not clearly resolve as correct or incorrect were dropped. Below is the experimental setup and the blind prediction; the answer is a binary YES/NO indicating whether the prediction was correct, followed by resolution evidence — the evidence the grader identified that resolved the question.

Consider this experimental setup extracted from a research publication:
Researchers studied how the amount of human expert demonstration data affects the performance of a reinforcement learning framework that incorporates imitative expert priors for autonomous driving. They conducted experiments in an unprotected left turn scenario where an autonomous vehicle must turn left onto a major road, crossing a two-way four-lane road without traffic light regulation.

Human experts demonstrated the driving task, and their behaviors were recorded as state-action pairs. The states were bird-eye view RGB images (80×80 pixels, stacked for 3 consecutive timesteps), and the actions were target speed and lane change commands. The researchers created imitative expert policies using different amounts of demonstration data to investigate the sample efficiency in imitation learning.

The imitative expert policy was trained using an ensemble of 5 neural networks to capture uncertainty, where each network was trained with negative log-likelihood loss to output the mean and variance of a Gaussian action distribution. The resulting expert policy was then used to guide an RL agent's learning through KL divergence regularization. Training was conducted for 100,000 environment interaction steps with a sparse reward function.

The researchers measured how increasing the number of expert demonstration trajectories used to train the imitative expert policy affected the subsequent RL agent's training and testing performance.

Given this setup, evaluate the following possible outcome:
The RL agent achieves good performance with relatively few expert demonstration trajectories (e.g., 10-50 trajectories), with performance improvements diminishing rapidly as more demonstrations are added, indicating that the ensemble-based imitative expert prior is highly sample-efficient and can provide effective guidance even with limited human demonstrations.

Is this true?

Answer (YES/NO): NO